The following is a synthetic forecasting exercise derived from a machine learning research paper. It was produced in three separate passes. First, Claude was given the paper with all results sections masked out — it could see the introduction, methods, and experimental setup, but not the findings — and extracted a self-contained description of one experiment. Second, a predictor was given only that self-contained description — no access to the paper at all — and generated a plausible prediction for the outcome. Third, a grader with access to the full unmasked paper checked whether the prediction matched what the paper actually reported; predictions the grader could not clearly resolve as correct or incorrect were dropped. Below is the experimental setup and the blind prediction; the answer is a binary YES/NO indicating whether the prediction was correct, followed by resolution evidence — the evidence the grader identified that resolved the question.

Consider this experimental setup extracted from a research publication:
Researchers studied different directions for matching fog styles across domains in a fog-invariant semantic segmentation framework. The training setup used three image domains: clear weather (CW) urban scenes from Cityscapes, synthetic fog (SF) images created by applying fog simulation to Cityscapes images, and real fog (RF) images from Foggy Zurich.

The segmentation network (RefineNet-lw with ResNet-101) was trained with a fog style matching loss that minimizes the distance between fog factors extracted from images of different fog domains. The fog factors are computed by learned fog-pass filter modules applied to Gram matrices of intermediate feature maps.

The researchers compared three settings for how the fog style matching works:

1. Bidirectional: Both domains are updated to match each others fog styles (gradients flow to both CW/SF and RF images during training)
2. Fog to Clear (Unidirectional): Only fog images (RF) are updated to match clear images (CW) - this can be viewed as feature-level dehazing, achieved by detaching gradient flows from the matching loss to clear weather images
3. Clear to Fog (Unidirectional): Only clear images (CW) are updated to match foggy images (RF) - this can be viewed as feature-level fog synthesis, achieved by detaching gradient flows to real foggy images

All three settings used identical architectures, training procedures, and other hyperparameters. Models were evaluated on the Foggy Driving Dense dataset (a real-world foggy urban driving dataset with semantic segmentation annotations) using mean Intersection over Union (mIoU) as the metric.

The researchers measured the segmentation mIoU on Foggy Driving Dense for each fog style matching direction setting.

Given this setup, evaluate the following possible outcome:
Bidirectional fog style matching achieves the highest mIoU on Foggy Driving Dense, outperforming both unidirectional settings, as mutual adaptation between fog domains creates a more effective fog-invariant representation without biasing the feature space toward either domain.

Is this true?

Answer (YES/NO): YES